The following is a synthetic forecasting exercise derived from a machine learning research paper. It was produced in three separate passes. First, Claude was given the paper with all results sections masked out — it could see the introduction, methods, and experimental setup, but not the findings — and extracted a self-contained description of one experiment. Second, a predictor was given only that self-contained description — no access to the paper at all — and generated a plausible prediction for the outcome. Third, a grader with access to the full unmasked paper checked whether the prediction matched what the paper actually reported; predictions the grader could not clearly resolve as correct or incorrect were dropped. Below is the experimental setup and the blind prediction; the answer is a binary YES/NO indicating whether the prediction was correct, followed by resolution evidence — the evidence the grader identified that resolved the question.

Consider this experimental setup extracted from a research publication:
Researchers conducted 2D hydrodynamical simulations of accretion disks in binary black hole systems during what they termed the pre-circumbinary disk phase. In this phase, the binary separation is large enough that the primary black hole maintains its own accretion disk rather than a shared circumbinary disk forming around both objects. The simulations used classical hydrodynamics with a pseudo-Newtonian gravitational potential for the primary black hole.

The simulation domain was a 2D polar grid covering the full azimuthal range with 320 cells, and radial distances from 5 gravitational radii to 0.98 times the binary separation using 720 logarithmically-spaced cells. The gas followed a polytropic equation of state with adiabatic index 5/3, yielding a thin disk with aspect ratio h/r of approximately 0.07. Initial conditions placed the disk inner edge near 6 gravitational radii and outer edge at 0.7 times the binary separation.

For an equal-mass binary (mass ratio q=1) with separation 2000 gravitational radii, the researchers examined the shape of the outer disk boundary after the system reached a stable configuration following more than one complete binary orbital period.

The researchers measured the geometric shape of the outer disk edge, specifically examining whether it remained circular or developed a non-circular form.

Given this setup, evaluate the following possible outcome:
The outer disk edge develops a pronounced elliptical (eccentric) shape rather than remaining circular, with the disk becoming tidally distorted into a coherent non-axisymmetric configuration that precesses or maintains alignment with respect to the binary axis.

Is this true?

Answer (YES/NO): YES